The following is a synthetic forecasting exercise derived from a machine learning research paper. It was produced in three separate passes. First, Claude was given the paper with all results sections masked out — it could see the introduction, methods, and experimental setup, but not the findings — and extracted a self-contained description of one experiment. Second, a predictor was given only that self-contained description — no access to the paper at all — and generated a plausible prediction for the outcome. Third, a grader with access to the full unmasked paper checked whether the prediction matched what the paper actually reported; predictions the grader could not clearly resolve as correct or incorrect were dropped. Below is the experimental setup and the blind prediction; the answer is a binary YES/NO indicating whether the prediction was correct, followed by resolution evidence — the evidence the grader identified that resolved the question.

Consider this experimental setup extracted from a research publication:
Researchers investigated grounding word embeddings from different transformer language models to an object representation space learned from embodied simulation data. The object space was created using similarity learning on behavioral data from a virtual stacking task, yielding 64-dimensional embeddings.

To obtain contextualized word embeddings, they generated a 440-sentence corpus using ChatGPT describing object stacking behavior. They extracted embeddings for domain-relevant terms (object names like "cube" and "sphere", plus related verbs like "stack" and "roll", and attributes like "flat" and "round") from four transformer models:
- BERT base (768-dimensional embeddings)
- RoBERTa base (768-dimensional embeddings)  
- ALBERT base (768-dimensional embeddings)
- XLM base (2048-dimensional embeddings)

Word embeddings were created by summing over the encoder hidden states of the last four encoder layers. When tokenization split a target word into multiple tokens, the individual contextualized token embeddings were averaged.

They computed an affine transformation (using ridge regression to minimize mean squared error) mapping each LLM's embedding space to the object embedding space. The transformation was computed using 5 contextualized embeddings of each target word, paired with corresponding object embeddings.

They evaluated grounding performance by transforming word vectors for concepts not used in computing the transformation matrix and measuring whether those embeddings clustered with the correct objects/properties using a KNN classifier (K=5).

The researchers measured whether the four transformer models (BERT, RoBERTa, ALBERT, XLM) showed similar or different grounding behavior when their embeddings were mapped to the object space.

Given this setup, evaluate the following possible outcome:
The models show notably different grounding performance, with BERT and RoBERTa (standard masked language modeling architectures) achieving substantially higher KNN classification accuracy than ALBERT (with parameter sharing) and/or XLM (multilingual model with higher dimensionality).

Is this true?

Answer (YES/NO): NO